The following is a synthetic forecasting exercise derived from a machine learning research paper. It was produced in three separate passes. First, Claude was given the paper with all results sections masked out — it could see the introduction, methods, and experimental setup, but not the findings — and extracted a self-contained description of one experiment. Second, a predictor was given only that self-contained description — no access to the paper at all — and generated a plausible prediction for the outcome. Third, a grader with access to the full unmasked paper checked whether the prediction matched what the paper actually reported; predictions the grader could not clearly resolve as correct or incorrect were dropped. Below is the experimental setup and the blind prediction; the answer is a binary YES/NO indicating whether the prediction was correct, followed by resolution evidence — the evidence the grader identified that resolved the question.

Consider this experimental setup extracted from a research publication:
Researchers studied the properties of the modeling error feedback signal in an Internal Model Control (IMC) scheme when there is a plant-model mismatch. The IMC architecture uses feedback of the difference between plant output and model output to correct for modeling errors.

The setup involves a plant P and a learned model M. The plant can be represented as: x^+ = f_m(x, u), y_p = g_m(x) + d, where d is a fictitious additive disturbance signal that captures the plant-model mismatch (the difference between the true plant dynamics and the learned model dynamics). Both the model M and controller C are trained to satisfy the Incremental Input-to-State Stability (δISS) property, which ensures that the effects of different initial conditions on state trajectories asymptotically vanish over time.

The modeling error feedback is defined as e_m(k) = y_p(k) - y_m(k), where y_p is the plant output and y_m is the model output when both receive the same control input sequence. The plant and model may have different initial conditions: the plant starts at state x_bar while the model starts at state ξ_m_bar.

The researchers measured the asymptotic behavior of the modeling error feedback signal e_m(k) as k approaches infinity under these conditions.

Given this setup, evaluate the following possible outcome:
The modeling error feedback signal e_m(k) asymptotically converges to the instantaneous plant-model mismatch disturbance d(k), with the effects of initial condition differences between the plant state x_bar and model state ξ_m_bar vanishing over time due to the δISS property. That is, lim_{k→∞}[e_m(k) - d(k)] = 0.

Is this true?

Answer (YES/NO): YES